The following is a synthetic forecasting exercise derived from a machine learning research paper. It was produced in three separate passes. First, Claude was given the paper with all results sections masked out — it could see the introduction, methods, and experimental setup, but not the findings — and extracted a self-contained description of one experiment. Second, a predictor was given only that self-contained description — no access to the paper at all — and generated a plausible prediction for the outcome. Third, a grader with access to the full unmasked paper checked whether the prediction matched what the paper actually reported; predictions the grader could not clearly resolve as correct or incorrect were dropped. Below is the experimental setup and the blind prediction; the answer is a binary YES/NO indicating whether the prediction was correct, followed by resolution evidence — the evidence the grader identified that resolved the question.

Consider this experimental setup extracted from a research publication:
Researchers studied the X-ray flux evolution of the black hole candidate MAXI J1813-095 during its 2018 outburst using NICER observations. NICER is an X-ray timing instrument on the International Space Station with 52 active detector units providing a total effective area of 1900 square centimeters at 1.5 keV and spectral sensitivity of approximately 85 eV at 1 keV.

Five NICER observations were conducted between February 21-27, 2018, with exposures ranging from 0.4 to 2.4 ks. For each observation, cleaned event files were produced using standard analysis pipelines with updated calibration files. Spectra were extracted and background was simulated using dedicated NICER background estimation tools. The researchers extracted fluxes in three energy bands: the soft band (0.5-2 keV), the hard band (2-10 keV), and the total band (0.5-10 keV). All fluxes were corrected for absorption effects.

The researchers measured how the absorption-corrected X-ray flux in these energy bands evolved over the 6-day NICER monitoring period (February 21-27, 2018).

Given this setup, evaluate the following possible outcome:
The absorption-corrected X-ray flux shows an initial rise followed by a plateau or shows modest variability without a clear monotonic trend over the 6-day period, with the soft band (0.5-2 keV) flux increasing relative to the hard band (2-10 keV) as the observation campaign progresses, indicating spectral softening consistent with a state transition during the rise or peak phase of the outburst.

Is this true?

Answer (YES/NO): NO